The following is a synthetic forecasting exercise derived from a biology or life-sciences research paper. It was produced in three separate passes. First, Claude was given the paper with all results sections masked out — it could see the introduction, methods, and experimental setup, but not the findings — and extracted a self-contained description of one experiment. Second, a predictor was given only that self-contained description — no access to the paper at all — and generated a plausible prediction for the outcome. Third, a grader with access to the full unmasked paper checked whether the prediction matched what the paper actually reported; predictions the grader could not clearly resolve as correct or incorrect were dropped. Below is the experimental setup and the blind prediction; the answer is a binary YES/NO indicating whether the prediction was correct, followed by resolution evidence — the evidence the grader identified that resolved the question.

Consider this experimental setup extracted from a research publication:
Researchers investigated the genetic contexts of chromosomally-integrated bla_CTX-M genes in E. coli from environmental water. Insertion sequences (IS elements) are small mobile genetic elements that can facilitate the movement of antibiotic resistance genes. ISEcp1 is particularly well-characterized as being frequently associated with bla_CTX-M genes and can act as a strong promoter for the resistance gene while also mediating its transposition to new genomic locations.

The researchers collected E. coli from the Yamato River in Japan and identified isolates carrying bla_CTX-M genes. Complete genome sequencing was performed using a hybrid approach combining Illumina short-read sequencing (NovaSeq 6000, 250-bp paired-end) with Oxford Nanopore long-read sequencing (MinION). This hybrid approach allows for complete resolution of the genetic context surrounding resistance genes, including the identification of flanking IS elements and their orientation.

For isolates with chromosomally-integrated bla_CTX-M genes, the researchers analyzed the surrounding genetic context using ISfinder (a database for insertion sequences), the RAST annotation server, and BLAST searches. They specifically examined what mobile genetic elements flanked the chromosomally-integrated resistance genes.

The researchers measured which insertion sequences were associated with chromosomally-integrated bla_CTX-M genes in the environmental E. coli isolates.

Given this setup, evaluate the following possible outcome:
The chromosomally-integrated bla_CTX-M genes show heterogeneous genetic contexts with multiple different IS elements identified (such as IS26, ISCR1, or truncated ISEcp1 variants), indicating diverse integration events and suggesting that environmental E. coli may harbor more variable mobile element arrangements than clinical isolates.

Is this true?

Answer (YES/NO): NO